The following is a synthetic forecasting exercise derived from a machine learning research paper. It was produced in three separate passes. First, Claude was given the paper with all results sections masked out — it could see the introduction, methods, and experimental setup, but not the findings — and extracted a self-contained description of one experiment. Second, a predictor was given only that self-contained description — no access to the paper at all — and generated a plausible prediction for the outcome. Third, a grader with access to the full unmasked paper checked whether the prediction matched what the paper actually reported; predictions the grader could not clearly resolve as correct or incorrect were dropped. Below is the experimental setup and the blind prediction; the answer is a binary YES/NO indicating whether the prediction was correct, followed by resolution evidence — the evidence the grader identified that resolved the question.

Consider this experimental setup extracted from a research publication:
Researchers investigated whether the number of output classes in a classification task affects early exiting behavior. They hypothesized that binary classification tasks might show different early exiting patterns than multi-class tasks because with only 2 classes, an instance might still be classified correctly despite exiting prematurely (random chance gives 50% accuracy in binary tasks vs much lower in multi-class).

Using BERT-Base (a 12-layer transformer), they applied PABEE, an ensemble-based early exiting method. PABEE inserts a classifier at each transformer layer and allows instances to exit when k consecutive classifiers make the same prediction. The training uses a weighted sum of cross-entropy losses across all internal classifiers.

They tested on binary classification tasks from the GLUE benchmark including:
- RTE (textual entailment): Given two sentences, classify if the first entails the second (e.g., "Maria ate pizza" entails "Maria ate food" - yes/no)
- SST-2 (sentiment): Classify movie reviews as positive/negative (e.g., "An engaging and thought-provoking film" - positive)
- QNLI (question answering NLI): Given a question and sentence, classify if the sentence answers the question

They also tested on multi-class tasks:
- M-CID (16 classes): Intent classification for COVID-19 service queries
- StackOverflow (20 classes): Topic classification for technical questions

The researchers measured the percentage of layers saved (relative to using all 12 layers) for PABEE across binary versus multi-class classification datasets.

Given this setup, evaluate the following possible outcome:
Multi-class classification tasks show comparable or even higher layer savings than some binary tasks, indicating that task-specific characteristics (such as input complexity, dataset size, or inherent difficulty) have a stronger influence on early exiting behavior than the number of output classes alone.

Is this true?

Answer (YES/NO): YES